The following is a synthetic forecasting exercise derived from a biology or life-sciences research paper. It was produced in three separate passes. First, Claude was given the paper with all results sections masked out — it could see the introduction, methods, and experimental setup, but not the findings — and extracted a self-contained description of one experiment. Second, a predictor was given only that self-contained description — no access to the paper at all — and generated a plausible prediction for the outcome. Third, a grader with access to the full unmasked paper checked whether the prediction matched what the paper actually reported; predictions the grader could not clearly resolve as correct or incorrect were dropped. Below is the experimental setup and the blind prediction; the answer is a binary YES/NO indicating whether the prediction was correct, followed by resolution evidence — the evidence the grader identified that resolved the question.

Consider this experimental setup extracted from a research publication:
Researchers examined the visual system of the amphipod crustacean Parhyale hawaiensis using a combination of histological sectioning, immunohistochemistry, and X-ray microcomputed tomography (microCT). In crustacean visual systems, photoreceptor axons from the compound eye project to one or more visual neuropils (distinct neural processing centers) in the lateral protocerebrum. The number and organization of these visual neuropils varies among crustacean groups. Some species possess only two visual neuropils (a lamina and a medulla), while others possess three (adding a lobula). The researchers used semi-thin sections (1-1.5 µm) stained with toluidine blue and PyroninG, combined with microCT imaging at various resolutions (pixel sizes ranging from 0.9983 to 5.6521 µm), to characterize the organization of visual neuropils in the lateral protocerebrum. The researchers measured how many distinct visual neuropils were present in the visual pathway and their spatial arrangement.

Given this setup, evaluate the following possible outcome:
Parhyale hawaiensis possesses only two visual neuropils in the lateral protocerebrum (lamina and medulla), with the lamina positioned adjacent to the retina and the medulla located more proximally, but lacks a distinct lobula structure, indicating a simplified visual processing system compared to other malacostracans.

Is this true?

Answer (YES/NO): NO